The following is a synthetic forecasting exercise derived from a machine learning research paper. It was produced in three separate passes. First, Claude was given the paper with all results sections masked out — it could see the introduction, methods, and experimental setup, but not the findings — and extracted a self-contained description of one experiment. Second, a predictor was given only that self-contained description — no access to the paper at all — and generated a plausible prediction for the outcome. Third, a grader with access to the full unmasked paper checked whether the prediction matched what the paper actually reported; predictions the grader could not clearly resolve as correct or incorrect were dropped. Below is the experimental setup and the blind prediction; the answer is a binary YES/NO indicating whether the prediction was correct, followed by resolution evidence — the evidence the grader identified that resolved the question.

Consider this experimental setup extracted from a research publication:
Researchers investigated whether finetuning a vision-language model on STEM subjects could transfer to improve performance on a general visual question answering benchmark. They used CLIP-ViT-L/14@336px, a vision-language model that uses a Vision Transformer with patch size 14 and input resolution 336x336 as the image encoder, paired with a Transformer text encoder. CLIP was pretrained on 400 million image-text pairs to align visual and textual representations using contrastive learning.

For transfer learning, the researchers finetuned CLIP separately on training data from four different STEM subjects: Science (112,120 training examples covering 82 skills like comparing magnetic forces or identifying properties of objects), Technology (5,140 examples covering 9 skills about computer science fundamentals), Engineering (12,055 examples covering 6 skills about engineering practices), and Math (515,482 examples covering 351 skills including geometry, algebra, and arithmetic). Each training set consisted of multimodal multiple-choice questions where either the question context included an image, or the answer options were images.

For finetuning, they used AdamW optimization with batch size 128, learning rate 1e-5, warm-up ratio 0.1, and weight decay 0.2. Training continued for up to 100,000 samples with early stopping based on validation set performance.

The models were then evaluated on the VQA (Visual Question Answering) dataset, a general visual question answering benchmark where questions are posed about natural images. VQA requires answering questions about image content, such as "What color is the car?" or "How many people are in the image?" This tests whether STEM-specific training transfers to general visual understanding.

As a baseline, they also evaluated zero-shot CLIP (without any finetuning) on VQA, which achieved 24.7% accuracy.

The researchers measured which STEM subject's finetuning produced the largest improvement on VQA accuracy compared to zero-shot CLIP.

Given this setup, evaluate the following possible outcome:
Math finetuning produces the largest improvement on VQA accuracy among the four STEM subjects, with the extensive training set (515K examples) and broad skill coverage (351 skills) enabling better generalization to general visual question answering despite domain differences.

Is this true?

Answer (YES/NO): NO